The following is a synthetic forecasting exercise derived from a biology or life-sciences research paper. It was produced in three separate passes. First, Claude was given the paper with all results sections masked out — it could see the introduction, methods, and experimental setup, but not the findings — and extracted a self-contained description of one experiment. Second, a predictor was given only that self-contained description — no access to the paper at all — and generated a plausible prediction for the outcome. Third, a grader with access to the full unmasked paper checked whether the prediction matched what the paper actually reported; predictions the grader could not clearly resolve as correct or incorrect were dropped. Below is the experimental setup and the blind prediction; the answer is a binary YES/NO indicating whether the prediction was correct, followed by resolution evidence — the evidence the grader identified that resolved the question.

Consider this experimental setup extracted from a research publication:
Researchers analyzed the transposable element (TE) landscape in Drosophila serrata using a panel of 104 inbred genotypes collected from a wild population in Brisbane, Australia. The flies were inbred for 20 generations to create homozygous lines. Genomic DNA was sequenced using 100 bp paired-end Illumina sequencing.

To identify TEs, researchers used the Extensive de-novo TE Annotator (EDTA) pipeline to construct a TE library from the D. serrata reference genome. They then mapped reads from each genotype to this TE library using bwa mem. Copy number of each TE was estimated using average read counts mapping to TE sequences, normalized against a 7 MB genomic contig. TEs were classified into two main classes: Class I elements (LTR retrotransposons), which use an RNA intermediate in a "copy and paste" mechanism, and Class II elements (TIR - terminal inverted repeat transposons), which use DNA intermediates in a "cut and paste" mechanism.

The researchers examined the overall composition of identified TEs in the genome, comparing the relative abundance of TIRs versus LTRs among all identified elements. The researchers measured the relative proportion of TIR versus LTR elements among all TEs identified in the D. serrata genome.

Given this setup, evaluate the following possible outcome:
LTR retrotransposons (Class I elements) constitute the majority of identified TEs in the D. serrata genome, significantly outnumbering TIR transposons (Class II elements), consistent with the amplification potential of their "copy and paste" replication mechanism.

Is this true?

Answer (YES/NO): NO